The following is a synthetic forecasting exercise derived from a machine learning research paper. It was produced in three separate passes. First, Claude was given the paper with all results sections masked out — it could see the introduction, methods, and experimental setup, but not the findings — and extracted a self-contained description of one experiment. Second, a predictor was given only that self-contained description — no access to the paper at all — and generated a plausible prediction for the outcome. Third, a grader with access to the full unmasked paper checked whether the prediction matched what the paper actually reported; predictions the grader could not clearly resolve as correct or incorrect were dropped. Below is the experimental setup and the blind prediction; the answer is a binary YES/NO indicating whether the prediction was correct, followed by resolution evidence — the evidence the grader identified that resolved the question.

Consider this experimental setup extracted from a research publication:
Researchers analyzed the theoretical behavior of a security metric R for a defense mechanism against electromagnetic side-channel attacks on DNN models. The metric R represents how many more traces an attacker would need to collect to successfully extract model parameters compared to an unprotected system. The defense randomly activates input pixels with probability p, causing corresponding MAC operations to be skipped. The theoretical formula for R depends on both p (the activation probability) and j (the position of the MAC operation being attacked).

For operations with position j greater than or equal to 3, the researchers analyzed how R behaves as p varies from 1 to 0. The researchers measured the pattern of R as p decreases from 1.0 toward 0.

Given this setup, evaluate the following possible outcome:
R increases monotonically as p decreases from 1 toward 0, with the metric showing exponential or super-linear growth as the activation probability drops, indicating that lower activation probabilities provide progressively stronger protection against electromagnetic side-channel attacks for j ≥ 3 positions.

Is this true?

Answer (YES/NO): NO